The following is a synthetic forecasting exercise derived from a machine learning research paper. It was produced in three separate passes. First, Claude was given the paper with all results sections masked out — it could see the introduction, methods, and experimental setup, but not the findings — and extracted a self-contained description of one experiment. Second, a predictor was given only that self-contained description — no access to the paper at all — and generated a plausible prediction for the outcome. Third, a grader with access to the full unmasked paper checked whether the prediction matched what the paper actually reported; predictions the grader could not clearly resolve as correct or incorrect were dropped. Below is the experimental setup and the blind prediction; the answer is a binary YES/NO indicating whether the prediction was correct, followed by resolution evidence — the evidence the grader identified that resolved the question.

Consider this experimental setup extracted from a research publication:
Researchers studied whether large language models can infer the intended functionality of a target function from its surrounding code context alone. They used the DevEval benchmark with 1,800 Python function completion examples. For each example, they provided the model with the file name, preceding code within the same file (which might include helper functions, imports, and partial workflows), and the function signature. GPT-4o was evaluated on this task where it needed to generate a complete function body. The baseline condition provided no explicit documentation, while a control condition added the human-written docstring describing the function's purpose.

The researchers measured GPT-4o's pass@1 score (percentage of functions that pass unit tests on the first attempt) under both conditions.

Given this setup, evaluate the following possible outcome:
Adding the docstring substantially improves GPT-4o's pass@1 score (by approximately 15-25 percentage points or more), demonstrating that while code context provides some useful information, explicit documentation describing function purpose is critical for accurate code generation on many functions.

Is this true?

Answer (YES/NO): YES